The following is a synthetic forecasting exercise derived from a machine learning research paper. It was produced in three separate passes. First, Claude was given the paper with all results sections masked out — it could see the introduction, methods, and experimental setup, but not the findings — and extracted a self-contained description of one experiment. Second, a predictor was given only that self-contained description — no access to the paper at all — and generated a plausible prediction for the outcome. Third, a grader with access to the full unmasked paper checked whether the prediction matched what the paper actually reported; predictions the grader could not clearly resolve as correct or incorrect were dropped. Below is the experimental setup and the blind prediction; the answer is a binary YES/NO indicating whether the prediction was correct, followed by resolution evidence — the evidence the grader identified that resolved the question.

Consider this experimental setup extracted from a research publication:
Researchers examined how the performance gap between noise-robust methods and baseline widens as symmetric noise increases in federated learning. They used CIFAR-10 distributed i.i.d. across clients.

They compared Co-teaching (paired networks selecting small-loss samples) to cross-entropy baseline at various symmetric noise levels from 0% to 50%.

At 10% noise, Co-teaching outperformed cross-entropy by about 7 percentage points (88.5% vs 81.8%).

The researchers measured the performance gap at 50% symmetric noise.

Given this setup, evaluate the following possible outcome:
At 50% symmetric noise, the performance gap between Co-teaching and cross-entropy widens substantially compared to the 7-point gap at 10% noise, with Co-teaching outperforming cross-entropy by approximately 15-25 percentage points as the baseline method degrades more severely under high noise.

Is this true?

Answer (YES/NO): NO